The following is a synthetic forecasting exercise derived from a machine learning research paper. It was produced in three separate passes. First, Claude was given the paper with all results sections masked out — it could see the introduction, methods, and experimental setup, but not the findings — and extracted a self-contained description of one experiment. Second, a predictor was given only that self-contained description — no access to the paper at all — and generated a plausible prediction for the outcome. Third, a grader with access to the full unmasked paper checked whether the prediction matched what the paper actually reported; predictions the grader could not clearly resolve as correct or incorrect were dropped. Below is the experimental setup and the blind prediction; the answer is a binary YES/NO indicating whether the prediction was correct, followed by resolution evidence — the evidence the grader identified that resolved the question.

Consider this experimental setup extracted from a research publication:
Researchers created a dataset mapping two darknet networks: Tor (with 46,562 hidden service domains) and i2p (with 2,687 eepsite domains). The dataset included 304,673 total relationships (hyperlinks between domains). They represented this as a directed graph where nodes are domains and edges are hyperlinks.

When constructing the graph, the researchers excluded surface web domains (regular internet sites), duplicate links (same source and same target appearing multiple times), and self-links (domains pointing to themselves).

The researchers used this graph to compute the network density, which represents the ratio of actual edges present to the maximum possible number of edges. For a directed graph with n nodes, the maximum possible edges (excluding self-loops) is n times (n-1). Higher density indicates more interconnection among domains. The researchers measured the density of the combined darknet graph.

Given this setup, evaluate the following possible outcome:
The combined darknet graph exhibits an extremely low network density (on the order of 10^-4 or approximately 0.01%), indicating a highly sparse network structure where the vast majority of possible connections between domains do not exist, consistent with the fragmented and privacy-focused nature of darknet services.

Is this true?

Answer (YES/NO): YES